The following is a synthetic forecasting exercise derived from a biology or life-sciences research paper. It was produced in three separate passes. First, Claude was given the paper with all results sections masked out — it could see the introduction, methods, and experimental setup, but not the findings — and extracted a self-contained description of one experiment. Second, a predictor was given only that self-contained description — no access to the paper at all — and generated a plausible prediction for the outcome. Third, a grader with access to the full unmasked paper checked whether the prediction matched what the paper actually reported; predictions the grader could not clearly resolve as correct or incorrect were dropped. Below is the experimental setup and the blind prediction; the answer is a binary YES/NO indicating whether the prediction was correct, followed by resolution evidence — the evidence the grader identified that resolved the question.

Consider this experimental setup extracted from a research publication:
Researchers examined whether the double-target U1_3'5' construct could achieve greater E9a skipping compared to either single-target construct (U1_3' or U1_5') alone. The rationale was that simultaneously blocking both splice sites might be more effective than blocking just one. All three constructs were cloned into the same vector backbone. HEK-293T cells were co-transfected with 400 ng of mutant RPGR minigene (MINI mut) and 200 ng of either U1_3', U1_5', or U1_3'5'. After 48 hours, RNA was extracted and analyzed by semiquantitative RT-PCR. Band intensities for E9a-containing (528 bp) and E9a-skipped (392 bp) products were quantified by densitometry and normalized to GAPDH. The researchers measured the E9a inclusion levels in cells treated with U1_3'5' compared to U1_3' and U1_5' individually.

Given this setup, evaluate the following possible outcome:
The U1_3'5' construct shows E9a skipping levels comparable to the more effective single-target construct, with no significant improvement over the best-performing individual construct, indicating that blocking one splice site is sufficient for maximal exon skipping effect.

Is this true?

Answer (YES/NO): YES